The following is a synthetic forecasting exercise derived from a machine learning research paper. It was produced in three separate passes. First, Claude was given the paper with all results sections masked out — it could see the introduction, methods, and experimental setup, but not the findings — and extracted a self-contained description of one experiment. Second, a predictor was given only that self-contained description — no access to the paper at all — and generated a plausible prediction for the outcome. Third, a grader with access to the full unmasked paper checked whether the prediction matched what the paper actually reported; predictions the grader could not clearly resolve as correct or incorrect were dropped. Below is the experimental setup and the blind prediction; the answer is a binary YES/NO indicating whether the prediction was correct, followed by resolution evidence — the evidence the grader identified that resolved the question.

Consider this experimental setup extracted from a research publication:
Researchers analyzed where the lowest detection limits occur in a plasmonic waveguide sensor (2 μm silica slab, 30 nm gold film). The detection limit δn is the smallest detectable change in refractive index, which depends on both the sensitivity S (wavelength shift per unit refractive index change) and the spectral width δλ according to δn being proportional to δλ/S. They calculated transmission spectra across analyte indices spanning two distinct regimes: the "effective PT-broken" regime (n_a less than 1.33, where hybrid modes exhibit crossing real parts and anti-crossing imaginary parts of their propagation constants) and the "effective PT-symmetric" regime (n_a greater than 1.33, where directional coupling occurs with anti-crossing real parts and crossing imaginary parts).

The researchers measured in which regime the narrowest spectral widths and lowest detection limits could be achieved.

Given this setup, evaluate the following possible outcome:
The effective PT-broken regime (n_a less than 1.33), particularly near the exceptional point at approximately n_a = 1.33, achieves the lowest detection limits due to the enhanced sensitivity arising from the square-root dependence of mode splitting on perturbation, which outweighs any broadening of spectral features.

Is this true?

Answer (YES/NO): NO